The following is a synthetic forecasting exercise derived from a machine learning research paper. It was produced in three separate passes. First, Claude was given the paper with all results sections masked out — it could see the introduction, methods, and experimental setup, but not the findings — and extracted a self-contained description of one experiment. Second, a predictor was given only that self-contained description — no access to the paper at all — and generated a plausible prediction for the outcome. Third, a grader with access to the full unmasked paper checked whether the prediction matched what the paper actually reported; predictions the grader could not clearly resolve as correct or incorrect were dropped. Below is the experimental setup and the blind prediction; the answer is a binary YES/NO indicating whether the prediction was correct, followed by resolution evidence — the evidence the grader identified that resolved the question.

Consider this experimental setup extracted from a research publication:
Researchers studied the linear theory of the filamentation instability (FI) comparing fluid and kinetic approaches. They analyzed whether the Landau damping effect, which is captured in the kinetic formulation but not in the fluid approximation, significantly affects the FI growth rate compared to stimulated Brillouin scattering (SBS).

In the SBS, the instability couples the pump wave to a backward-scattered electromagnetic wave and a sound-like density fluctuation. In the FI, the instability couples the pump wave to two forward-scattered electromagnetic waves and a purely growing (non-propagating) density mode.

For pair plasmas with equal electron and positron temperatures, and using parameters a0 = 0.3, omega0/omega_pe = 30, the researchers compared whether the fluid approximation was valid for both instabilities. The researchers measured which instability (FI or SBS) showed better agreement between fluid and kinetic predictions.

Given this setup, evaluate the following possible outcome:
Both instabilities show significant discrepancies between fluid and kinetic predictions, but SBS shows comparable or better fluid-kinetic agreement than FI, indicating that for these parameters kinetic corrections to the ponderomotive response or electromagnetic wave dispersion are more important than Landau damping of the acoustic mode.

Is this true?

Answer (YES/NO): NO